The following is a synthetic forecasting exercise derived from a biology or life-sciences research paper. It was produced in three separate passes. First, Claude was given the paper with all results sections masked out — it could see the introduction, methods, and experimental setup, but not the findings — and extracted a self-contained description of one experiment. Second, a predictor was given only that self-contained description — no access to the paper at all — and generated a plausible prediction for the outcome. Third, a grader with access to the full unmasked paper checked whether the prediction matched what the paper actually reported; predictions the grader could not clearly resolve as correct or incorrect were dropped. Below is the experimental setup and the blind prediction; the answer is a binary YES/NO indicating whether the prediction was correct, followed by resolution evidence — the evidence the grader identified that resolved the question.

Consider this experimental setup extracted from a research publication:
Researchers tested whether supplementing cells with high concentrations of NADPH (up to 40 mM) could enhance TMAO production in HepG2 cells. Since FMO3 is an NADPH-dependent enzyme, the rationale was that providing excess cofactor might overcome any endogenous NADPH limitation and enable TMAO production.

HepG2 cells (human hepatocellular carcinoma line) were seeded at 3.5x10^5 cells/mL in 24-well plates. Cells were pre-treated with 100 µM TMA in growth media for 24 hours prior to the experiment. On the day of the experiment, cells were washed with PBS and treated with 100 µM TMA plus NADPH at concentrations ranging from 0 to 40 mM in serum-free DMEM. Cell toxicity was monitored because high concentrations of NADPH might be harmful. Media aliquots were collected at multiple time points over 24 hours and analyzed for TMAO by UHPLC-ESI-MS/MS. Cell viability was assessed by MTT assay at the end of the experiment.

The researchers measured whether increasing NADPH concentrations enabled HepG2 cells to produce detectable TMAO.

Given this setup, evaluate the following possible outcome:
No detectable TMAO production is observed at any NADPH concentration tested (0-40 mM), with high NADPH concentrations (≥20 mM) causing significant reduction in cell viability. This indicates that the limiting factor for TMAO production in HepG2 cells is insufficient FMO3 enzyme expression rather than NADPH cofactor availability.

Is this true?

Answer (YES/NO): NO